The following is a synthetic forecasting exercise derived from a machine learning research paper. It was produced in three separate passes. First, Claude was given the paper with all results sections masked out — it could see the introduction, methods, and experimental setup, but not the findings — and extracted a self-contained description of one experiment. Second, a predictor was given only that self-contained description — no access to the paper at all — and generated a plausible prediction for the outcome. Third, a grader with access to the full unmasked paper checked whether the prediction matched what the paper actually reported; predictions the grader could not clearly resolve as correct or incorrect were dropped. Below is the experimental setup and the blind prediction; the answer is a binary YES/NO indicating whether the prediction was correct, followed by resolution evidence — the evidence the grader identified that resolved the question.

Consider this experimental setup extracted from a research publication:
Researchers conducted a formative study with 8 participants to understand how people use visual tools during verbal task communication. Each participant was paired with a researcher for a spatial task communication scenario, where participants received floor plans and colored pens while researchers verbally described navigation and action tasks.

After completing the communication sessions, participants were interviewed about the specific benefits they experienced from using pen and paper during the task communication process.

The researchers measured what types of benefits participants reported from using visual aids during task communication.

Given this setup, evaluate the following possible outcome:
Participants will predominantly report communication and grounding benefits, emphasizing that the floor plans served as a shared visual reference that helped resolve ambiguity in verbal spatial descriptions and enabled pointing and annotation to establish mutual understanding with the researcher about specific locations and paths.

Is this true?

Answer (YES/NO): NO